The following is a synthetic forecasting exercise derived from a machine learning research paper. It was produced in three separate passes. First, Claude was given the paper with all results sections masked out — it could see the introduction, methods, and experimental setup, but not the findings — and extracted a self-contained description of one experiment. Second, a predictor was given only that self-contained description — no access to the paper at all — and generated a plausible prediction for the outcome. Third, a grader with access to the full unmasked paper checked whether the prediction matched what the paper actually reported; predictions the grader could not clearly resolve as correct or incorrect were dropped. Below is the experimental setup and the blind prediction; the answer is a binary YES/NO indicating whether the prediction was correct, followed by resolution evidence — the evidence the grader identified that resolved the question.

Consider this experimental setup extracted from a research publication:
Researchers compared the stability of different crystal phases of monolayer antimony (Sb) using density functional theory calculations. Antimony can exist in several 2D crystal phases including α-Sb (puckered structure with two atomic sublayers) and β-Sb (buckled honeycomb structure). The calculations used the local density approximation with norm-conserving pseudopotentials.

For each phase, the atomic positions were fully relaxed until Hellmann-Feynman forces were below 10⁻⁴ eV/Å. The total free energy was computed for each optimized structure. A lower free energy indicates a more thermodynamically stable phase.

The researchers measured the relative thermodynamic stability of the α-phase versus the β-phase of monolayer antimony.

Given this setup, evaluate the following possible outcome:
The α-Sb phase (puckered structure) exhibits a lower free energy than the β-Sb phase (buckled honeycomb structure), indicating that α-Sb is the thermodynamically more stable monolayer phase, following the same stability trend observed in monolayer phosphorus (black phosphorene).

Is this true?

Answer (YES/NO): NO